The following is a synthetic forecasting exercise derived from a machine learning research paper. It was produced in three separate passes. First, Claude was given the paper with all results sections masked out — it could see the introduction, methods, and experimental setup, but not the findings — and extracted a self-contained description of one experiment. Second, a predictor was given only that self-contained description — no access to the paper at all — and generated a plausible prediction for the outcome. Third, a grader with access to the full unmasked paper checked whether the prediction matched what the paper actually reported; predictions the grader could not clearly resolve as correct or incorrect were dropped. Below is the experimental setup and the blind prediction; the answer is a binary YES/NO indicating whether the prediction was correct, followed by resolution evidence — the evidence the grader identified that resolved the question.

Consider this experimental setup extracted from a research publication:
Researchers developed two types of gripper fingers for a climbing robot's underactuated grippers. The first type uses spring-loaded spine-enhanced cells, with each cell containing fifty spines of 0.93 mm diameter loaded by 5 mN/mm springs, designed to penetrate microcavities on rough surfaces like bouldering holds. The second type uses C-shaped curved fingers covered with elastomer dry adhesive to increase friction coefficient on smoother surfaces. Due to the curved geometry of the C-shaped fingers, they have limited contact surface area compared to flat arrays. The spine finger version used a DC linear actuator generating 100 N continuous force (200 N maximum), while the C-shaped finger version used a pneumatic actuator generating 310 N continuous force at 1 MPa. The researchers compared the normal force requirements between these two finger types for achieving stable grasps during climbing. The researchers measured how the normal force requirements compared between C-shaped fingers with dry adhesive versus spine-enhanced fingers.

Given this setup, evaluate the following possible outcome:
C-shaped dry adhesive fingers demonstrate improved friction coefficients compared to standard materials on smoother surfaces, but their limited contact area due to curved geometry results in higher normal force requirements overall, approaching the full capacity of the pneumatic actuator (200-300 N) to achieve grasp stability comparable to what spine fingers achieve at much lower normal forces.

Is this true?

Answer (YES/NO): NO